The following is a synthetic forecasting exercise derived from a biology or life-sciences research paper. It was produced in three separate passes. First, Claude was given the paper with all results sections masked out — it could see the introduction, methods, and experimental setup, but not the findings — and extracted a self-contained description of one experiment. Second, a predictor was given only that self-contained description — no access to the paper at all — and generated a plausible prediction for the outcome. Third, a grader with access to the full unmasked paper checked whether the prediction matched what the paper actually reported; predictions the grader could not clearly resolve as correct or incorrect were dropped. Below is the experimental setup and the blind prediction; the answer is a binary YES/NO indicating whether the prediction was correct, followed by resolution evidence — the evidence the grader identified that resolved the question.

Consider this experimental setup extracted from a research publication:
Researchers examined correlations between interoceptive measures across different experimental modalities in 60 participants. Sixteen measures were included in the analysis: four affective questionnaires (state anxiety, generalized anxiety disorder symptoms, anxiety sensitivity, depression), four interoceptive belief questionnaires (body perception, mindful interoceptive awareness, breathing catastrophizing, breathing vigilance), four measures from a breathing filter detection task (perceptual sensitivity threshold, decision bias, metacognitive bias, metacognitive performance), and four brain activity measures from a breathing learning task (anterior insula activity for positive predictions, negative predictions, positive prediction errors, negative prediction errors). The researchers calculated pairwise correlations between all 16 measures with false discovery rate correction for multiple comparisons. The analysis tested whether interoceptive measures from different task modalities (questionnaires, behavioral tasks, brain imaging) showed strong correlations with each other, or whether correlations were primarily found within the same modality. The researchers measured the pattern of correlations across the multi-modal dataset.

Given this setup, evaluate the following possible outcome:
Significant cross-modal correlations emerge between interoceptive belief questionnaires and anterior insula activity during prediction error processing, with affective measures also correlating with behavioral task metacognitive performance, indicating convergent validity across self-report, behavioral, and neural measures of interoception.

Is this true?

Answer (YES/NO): NO